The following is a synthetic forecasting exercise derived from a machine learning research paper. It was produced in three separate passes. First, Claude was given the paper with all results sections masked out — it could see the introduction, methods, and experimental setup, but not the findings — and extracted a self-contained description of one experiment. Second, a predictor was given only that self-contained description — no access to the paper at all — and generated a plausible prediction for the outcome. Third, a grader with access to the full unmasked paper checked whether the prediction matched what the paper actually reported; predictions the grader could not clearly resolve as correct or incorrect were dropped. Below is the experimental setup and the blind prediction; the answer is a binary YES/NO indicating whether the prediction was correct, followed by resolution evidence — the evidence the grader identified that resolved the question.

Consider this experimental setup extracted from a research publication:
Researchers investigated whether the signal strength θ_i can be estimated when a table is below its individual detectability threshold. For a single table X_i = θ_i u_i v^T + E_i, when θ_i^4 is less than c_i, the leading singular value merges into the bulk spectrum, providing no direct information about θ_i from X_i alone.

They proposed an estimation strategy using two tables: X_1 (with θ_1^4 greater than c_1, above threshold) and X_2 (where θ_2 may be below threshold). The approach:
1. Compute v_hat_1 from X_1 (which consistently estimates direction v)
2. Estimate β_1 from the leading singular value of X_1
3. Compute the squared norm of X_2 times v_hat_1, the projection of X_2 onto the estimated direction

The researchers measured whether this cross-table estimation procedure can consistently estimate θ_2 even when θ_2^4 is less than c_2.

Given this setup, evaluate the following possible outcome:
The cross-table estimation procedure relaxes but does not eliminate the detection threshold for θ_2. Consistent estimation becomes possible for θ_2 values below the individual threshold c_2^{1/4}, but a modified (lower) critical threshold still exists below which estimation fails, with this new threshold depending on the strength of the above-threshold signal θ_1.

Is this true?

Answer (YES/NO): NO